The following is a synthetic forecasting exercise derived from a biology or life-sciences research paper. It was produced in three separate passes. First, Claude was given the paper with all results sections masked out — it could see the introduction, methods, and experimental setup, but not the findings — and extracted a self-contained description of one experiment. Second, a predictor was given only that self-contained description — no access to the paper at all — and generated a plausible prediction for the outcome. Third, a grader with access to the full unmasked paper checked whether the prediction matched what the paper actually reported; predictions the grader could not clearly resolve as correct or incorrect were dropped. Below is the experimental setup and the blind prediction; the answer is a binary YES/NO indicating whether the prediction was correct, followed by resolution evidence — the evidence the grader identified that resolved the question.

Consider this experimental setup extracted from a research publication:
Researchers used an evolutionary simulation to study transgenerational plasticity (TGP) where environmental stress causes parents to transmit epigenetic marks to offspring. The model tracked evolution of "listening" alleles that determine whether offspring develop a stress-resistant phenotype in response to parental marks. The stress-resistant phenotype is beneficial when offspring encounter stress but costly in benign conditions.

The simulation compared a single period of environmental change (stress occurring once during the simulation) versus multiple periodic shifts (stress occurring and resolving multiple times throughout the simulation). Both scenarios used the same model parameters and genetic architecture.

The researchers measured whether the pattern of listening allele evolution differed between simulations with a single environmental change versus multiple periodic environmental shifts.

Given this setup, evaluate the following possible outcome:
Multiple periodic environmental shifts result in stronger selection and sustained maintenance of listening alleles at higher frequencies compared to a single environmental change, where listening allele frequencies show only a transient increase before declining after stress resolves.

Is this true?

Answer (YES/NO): NO